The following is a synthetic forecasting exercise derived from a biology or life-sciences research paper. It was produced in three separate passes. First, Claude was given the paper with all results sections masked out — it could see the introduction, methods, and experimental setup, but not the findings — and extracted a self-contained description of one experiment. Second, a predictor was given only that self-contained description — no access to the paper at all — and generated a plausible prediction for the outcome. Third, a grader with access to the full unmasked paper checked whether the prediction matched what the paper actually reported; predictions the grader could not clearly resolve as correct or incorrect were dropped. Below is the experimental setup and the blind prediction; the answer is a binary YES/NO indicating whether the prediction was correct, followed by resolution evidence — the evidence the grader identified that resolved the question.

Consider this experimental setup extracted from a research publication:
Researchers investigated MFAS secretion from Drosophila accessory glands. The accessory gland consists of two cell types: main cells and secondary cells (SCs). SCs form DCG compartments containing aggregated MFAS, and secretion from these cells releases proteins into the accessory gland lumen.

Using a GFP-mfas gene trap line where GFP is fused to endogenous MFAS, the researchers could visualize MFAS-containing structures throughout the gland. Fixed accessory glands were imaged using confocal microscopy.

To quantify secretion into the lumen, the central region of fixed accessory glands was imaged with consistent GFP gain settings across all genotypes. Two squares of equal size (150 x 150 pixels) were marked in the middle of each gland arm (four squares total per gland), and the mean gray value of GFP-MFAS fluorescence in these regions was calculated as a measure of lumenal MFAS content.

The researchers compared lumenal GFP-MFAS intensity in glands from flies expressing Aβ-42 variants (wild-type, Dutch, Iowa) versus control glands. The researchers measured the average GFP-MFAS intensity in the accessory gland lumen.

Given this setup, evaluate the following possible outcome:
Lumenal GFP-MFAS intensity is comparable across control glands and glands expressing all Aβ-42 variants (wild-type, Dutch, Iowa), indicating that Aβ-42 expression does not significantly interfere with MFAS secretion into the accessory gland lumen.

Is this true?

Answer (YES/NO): NO